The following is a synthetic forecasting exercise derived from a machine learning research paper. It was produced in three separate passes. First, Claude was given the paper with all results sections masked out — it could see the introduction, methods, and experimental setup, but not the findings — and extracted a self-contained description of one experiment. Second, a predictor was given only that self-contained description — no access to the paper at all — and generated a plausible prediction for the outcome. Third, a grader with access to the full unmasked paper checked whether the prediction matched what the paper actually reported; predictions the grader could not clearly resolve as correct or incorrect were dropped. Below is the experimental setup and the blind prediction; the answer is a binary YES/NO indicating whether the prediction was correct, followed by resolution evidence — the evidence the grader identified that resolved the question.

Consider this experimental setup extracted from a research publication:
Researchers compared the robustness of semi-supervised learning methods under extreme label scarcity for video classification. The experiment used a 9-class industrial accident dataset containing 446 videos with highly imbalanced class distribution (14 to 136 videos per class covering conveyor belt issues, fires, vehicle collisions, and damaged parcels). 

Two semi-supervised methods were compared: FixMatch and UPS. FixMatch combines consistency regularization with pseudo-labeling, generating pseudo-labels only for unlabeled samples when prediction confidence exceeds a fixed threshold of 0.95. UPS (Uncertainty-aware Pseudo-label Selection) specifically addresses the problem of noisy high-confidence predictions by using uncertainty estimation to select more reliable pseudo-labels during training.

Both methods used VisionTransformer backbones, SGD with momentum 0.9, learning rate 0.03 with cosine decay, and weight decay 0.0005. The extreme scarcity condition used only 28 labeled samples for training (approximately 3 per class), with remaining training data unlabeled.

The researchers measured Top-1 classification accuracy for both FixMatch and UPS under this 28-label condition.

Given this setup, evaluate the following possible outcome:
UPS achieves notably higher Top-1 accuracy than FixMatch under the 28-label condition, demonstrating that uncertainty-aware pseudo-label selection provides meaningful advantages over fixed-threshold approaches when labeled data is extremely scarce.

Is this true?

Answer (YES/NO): NO